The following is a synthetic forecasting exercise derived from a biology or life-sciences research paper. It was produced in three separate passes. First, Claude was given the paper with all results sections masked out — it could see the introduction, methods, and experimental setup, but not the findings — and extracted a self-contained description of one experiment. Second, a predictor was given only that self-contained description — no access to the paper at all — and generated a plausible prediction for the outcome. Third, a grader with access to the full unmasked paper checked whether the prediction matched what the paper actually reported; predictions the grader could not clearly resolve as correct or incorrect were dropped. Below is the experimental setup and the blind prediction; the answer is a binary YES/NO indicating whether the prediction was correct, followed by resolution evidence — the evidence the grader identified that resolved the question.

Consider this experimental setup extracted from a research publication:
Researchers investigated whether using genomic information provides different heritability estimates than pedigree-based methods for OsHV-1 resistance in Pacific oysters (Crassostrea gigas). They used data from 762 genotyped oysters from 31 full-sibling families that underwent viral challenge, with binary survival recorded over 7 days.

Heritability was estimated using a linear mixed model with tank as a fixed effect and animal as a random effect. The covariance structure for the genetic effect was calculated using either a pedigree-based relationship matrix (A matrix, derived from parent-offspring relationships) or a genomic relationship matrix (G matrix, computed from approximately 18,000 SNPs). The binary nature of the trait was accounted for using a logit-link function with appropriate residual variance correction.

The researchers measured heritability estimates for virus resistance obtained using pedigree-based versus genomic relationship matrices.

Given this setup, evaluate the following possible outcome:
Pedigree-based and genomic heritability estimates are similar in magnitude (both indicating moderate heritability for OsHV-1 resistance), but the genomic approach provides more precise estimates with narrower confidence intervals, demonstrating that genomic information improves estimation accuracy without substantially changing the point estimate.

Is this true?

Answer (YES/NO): NO